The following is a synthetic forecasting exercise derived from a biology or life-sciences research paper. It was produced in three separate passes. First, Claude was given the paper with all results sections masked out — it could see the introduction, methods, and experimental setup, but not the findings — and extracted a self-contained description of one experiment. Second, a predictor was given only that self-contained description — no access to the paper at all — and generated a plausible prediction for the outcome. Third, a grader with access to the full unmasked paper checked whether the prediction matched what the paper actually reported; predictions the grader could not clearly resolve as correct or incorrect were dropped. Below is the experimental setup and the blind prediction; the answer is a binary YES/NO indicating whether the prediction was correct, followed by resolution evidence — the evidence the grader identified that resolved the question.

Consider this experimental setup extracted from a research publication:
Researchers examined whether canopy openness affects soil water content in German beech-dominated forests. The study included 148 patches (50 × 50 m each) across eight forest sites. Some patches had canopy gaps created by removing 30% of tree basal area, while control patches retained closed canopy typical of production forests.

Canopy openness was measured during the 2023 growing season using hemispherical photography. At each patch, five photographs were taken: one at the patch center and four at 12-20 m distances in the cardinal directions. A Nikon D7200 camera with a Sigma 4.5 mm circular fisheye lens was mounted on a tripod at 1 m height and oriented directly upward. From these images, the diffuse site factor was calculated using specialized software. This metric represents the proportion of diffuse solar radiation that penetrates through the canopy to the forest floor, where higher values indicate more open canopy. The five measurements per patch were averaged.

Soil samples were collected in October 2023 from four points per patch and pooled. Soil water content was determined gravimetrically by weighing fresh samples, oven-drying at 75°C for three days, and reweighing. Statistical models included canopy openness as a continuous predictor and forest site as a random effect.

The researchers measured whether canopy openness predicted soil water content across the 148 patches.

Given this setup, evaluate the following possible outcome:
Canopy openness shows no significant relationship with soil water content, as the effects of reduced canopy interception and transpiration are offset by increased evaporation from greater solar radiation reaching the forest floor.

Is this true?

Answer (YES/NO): YES